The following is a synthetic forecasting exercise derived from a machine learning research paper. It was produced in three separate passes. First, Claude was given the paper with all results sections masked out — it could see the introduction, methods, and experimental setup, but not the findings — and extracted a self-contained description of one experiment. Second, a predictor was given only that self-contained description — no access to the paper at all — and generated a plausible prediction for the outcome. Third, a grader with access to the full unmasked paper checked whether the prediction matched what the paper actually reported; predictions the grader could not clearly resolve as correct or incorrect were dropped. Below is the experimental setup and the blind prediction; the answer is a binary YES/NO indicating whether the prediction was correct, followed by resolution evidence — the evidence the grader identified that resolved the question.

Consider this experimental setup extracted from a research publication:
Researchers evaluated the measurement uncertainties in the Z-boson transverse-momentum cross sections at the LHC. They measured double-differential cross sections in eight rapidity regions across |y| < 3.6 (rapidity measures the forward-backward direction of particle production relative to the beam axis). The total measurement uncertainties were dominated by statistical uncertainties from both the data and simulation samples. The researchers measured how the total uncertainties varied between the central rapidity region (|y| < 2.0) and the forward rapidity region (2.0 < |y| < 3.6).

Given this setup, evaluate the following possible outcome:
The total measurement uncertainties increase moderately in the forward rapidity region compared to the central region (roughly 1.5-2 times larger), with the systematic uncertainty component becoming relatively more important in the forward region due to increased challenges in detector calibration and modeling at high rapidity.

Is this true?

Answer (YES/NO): NO